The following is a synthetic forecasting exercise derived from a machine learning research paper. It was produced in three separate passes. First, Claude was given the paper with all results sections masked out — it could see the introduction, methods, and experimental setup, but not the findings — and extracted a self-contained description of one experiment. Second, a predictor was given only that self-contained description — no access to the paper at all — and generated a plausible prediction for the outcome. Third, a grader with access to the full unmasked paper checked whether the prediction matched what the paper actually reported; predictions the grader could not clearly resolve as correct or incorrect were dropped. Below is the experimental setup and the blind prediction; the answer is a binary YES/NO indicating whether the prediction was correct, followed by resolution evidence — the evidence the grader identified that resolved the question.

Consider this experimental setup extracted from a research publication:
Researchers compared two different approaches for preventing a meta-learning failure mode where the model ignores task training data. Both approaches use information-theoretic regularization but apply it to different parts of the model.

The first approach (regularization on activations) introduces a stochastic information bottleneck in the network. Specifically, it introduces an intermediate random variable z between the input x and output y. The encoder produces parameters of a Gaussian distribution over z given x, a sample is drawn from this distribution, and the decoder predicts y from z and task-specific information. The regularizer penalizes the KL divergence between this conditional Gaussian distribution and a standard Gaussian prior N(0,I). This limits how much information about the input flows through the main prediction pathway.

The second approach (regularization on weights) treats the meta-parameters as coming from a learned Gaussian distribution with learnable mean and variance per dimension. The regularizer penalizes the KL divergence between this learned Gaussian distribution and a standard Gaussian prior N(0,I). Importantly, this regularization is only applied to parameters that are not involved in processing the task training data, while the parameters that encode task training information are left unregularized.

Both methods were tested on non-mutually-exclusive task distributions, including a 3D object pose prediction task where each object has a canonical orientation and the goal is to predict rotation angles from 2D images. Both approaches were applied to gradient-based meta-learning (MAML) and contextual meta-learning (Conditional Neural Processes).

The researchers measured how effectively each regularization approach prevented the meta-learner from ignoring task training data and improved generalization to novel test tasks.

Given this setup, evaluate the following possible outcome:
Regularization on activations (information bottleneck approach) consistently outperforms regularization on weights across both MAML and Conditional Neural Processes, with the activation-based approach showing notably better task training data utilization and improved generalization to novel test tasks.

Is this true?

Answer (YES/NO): NO